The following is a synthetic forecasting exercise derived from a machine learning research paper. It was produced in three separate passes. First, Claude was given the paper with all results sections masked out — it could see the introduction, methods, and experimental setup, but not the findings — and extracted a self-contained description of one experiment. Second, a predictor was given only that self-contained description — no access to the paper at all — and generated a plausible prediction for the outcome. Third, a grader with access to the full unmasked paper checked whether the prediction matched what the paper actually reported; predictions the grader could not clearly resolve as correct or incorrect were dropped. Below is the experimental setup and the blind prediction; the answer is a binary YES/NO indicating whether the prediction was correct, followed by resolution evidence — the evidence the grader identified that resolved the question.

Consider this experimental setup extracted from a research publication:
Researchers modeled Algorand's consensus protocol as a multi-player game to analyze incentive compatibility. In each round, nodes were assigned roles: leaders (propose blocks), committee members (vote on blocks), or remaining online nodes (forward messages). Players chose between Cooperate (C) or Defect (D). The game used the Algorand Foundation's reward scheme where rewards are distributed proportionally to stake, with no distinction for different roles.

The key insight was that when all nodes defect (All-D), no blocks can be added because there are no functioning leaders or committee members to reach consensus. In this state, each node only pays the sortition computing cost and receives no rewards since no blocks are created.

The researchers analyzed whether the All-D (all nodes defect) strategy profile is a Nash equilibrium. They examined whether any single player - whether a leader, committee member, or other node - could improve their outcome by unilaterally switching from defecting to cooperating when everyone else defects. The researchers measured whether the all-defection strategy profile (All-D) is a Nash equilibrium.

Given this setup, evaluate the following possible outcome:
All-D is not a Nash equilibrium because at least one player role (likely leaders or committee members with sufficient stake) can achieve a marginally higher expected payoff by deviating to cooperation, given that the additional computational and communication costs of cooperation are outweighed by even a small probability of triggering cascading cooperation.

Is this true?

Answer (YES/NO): NO